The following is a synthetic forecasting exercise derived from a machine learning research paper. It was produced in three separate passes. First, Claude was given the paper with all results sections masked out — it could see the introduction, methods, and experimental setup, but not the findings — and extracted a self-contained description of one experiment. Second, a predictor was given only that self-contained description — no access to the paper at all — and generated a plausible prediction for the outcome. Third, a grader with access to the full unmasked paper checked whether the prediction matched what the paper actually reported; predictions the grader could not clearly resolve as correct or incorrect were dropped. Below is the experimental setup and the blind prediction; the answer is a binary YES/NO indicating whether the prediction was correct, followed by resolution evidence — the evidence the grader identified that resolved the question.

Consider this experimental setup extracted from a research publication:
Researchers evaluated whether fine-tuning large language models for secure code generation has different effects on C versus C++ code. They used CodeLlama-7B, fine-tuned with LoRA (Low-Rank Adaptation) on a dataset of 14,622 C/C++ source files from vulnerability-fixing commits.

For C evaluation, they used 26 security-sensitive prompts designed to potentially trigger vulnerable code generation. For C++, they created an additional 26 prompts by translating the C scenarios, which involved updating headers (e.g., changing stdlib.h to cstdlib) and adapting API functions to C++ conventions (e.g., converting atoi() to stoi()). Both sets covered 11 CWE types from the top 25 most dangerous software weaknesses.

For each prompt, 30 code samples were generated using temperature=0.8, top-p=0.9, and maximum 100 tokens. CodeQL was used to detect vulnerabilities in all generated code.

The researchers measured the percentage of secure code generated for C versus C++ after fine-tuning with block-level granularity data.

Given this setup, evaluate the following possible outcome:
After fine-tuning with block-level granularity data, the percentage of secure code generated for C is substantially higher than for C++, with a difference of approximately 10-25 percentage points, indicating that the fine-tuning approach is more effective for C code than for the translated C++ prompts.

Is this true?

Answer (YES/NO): NO